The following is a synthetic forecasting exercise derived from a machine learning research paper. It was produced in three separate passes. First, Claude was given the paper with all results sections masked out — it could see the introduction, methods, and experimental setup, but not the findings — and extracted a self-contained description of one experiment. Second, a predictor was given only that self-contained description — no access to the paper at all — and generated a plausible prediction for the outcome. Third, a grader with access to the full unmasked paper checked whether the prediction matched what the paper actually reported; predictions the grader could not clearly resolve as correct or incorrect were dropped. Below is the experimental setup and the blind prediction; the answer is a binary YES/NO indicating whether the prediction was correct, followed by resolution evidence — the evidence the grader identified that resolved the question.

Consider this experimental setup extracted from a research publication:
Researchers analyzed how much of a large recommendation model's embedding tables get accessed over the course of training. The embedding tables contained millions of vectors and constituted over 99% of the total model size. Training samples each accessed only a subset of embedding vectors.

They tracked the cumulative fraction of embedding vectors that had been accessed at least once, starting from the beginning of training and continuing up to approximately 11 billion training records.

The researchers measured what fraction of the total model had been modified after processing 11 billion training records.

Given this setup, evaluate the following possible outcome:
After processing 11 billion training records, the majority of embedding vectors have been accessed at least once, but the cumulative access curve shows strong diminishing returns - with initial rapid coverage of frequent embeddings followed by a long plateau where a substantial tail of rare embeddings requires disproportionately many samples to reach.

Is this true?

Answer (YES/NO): NO